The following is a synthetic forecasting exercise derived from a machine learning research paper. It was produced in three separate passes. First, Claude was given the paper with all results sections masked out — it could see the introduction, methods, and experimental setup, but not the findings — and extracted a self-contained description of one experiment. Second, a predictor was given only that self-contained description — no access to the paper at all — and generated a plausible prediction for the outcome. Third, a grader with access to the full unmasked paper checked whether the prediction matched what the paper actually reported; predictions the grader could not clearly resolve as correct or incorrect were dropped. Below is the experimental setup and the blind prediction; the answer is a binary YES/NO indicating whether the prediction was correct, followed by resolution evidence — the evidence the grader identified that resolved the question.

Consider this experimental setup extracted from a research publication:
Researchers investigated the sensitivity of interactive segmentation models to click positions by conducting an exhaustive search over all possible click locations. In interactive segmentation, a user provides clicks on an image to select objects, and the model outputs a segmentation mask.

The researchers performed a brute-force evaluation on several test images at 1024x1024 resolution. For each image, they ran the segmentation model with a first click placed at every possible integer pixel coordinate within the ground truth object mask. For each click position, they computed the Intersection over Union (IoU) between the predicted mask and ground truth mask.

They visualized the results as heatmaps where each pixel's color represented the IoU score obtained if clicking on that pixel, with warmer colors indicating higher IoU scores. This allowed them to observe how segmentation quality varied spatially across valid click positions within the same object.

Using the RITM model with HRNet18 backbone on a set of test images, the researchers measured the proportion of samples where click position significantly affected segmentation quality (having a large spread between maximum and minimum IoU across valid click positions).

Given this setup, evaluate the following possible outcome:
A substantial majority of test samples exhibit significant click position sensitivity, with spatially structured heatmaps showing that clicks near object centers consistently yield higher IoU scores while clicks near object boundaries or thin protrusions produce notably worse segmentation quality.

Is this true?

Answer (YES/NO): NO